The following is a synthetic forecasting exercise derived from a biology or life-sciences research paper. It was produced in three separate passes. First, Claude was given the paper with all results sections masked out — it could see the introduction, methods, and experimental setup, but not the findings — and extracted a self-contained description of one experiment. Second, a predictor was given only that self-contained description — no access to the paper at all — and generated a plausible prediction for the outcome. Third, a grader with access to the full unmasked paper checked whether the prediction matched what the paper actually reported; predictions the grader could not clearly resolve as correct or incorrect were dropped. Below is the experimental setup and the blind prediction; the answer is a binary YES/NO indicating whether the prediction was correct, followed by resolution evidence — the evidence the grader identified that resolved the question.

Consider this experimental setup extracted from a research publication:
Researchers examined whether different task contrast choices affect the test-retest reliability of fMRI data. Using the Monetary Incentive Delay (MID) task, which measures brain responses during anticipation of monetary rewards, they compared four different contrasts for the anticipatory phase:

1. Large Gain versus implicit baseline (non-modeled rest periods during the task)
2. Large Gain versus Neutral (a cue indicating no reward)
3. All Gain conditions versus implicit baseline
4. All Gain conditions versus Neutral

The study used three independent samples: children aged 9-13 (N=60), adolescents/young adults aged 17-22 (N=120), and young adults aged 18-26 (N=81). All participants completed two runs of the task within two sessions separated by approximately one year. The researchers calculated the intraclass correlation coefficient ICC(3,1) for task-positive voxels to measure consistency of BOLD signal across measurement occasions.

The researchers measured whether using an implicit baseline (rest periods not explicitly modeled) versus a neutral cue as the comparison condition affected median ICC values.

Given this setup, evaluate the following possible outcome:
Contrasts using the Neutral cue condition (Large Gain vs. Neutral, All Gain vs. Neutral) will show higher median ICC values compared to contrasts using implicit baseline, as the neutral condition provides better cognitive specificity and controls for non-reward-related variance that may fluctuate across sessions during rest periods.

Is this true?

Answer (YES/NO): NO